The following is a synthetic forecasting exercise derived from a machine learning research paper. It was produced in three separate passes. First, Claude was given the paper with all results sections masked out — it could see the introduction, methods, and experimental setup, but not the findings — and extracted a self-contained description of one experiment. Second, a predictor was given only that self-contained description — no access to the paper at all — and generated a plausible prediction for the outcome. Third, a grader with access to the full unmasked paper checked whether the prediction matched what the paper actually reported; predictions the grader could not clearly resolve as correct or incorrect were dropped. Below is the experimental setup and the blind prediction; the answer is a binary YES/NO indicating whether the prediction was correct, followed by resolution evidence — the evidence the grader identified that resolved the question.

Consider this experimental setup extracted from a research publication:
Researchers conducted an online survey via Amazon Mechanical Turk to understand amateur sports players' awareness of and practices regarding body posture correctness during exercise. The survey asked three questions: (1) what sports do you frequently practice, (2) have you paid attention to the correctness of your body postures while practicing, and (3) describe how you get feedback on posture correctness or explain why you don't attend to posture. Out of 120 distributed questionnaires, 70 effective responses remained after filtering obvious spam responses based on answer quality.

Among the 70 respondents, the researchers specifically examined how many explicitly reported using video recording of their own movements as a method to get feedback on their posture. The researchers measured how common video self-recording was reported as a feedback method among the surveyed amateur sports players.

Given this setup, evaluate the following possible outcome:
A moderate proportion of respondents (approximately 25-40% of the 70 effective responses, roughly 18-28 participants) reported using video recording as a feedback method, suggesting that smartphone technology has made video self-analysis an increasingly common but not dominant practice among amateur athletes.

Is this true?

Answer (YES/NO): NO